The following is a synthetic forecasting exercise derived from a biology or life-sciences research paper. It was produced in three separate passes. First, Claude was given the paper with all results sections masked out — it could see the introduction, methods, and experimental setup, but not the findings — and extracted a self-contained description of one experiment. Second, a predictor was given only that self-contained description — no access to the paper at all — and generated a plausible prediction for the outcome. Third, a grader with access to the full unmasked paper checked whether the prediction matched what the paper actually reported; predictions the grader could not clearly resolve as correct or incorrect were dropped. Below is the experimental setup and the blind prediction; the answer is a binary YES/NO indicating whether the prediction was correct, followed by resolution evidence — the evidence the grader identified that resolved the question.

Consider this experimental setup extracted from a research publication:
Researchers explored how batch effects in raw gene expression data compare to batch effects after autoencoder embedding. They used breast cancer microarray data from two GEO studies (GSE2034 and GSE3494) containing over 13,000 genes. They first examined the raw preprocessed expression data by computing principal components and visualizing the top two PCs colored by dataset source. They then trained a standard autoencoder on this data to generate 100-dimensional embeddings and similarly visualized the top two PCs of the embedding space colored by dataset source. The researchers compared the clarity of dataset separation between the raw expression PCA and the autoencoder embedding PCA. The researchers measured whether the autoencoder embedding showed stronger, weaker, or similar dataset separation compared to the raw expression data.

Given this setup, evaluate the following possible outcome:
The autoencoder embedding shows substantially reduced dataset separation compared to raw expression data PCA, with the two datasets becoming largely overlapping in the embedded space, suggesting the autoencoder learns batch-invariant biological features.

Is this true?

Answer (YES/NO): NO